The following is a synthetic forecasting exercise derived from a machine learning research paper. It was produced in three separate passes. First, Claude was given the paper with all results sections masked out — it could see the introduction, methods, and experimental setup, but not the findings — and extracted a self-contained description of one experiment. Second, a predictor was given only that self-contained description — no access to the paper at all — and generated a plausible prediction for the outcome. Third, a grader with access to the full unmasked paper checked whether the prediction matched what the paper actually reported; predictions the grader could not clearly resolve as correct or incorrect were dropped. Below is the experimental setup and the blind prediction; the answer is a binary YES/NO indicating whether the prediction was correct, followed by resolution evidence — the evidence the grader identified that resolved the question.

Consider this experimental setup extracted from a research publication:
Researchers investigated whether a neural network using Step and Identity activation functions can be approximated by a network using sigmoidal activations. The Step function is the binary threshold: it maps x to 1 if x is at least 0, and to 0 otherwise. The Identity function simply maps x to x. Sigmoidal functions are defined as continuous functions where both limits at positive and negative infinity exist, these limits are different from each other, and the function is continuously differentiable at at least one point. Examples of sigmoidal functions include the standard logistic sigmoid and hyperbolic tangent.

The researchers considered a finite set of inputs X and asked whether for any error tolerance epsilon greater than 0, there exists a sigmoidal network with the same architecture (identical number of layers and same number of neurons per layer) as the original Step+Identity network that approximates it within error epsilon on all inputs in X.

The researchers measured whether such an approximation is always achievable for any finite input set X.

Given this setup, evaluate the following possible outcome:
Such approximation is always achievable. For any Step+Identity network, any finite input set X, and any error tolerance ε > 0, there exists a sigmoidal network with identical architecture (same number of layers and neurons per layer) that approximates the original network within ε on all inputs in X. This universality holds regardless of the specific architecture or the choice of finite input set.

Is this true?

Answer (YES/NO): YES